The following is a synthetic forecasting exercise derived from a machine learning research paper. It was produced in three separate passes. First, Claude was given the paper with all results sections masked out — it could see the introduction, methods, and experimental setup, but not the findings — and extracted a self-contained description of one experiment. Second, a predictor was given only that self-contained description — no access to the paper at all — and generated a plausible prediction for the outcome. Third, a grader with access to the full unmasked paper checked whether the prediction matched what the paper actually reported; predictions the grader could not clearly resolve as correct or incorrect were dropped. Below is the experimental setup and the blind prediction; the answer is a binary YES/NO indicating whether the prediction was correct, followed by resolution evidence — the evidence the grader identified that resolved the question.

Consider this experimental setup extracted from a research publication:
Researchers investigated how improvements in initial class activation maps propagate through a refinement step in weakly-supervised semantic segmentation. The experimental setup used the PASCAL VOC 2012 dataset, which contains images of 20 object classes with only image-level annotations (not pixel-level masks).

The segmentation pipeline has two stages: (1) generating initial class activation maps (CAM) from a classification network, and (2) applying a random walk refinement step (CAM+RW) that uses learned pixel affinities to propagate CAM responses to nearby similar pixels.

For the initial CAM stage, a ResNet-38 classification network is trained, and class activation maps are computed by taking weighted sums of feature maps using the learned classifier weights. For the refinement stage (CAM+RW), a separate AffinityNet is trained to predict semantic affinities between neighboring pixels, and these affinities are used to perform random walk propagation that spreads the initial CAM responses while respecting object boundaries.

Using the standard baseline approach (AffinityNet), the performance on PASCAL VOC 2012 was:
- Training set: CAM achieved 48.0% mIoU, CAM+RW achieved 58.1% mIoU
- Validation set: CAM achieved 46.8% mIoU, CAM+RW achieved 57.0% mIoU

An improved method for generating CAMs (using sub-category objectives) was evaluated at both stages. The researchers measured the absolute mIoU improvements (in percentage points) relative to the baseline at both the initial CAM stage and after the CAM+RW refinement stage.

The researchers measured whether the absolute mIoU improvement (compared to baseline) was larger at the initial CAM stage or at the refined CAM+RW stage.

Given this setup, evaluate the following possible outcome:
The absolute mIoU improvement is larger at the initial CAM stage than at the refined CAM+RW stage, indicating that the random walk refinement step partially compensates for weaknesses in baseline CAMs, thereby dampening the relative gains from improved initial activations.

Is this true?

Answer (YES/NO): NO